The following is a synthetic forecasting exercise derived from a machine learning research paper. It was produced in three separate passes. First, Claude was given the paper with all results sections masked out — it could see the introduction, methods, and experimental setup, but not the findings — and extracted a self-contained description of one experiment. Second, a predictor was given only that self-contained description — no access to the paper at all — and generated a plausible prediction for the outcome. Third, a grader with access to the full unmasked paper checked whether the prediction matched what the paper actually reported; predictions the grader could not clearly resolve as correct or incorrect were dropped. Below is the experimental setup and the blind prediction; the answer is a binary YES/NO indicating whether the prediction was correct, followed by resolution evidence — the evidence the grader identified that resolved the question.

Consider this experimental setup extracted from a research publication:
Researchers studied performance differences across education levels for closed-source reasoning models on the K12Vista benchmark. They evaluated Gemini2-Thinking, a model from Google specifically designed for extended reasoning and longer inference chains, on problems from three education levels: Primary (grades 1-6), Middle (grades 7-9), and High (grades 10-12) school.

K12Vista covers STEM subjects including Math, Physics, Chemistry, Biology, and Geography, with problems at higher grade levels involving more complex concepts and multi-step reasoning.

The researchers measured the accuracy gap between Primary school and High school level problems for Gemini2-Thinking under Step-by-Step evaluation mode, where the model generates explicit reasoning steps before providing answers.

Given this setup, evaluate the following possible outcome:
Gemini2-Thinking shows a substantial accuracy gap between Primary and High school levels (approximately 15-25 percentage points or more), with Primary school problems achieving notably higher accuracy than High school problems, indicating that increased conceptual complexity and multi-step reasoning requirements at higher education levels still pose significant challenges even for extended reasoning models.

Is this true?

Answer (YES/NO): NO